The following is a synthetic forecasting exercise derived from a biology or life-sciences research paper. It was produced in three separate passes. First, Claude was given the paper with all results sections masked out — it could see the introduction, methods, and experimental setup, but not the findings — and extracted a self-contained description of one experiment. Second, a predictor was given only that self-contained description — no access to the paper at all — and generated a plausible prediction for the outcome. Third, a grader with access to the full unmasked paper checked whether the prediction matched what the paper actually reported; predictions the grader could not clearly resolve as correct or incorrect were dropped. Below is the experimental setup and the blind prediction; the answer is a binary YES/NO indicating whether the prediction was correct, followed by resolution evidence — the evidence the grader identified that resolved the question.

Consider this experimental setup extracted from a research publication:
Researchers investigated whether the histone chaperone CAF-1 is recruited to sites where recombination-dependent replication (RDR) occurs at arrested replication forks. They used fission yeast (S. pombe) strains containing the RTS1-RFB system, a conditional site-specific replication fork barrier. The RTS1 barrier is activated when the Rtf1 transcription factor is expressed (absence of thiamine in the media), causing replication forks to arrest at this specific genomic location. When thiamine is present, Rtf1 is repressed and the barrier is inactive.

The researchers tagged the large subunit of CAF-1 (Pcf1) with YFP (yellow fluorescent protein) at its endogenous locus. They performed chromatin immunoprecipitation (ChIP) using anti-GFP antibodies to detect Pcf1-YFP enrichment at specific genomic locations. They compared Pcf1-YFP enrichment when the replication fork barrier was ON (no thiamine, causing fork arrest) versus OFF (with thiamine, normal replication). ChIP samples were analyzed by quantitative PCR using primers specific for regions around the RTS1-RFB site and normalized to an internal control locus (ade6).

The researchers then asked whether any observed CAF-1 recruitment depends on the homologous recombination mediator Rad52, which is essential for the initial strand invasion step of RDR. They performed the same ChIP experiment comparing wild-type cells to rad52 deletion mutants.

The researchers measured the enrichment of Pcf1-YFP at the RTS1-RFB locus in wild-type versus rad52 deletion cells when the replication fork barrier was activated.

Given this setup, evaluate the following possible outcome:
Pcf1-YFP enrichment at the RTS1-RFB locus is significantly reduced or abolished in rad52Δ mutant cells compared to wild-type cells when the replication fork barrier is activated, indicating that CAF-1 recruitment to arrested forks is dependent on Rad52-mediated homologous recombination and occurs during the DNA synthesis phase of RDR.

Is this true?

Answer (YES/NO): YES